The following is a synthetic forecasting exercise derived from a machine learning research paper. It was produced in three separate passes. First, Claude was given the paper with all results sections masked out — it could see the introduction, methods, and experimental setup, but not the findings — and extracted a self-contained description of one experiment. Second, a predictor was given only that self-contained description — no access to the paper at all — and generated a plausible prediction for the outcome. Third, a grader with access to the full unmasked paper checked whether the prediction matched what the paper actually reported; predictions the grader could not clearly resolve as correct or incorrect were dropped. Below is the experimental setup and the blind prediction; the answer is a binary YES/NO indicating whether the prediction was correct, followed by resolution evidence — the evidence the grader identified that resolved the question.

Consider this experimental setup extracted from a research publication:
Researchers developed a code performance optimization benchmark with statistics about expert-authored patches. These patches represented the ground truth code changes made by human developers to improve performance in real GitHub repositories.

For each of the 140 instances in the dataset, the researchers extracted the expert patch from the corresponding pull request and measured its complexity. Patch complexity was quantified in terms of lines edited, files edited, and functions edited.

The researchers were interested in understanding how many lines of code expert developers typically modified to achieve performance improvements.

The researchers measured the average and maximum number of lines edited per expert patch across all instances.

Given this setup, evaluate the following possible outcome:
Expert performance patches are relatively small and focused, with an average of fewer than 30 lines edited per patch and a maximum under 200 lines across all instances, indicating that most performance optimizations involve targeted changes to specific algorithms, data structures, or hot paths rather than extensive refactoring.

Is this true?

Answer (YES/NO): NO